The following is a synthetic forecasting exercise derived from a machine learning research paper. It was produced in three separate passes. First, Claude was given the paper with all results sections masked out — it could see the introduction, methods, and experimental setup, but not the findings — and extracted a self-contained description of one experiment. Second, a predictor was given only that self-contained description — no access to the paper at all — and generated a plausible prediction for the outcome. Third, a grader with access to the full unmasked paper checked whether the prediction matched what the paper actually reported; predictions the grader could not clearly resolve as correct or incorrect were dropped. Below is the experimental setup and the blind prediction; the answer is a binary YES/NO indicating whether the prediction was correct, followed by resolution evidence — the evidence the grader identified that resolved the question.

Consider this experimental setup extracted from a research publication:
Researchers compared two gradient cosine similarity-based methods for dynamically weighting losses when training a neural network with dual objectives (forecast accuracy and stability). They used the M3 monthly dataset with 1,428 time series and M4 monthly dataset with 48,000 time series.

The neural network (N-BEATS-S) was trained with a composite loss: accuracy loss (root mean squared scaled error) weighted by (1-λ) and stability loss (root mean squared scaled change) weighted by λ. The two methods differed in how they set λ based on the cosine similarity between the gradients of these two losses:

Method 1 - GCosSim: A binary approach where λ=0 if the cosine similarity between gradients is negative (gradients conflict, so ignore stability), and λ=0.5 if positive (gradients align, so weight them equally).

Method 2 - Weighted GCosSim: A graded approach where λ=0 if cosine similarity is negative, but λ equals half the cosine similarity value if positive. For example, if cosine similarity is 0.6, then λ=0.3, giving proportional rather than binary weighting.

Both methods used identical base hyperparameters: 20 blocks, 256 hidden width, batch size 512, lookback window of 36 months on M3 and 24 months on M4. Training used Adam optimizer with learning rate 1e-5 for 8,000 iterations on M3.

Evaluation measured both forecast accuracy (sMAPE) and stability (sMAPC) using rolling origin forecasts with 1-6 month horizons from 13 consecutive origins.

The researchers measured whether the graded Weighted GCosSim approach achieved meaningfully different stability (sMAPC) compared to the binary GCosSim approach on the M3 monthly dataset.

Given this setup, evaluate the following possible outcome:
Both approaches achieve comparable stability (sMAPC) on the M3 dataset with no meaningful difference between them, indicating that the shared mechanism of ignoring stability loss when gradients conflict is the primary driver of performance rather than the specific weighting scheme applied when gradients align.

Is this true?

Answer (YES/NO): NO